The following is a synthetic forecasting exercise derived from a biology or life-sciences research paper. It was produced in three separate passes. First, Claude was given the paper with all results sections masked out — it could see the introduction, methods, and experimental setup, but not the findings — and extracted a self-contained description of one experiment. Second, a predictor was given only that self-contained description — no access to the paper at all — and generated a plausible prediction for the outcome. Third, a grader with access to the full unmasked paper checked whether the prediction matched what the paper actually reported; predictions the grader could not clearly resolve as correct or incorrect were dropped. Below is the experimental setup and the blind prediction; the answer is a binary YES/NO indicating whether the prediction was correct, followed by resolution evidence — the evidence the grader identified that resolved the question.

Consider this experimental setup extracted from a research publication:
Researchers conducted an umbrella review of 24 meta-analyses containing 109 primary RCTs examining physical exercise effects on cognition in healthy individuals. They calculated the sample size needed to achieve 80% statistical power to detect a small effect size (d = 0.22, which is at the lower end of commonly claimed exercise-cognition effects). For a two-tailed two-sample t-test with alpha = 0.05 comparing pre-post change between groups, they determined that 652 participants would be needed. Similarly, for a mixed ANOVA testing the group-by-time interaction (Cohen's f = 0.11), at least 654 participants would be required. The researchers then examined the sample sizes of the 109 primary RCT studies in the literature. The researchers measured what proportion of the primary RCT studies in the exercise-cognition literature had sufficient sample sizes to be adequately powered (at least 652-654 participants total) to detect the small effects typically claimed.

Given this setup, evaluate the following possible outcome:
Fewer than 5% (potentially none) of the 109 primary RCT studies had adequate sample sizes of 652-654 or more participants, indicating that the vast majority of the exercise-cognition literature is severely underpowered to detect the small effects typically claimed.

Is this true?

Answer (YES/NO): YES